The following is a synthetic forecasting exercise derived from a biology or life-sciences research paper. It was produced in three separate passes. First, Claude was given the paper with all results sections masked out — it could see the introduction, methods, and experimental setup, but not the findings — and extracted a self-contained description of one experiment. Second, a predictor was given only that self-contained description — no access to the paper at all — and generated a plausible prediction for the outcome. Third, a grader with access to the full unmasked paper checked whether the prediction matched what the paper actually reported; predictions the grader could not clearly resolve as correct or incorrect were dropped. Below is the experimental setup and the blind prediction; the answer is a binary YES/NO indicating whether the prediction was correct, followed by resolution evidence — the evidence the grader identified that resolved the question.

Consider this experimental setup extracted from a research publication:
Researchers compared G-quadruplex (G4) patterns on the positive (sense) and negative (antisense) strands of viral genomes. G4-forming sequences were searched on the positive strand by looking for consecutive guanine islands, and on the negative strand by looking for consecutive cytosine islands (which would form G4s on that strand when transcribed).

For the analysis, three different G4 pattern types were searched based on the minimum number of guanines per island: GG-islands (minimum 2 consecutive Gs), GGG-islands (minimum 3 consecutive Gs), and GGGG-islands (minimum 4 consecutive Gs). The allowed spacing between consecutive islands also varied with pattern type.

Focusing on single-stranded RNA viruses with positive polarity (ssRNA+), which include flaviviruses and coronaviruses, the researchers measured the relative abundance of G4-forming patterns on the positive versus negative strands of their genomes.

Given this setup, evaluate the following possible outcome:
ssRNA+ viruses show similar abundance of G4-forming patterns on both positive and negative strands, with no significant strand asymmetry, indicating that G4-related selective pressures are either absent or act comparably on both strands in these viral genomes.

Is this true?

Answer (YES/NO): NO